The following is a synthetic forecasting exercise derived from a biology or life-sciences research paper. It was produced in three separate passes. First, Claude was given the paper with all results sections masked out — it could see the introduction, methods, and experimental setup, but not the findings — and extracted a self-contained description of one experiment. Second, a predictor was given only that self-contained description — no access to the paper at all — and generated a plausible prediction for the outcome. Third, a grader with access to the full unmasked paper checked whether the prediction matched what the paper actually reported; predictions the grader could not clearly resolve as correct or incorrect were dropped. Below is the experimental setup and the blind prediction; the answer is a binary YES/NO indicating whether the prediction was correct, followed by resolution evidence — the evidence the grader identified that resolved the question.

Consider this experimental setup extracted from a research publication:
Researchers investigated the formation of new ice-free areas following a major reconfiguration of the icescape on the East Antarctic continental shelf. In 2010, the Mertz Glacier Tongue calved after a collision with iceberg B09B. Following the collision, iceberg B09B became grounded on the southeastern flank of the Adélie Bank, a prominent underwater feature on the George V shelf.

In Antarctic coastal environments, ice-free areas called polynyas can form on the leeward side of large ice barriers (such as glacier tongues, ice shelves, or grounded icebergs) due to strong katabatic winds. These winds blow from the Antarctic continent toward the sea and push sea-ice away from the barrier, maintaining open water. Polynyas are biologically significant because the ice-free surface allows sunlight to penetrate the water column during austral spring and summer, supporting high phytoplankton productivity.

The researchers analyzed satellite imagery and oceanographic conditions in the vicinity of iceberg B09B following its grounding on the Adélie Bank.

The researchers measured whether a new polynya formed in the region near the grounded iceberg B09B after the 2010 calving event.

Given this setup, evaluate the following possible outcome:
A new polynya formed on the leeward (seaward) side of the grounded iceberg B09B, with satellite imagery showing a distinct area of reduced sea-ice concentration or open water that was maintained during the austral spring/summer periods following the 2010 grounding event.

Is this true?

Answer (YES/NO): YES